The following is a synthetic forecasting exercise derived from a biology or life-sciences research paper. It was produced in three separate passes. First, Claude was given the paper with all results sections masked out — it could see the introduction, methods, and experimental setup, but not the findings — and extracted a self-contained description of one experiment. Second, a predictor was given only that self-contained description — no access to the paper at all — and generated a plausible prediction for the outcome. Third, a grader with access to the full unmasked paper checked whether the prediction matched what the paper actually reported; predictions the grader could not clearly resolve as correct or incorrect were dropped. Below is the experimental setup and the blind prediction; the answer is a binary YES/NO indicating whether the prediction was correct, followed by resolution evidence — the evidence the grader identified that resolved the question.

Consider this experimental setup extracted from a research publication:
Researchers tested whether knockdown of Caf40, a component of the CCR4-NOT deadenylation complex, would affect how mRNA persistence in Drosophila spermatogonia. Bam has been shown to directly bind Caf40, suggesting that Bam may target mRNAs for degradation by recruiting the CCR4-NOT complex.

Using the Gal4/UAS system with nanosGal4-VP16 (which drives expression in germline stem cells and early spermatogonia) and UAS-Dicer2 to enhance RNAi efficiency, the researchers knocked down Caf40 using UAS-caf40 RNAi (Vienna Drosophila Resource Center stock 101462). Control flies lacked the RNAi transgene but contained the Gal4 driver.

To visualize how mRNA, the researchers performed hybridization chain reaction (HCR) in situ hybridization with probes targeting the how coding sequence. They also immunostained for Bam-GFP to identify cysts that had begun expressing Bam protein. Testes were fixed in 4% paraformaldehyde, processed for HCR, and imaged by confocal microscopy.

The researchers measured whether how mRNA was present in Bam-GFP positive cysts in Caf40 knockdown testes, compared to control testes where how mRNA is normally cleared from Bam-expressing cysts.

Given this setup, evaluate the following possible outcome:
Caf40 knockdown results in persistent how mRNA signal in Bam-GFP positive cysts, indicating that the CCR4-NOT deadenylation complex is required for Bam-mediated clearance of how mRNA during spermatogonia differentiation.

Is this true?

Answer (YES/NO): YES